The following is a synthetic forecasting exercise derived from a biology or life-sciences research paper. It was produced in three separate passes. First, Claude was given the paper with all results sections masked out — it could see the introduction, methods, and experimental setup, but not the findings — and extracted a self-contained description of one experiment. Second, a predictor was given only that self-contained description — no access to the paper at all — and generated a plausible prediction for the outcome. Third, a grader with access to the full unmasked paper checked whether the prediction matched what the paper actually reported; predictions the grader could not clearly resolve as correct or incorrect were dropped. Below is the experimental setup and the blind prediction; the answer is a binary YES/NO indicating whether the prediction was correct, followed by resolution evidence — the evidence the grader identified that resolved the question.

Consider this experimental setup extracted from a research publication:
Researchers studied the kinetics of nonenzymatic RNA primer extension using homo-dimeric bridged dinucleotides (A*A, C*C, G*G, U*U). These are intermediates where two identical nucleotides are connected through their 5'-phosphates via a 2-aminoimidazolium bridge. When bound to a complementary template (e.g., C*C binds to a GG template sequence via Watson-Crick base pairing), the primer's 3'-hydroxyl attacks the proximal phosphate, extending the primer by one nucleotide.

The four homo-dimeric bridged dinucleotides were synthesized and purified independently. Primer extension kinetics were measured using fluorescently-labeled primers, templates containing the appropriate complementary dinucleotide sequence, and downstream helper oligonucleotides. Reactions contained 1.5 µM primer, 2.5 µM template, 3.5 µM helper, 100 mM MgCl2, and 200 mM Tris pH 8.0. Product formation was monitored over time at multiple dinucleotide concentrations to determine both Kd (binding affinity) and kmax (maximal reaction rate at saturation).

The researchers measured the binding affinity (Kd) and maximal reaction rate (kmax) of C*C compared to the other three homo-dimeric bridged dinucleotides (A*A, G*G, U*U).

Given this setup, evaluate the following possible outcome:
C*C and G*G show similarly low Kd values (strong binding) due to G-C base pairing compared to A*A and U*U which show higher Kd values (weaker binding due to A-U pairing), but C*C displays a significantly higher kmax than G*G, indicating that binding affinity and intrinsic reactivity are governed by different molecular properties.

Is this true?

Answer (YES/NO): NO